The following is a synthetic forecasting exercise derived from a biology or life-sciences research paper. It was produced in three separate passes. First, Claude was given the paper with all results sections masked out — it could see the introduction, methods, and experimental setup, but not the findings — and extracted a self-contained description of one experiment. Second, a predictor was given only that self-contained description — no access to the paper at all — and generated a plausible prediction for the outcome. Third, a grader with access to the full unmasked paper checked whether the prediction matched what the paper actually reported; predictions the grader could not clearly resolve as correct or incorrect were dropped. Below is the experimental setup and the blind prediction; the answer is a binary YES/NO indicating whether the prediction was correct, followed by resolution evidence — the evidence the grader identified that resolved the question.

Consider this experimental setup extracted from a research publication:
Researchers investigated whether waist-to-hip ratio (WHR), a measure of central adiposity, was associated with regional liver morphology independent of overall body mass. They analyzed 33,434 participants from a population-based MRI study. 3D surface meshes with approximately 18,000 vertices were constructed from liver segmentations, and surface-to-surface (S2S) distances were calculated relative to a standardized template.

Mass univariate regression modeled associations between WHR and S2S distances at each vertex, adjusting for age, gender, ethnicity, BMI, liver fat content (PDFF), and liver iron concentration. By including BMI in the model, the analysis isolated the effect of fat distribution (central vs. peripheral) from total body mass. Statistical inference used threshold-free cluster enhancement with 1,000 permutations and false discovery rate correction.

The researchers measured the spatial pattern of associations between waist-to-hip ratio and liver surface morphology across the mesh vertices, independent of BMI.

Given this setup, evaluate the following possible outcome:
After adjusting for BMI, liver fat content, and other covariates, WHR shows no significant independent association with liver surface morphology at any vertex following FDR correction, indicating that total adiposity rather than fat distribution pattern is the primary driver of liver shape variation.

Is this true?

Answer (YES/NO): NO